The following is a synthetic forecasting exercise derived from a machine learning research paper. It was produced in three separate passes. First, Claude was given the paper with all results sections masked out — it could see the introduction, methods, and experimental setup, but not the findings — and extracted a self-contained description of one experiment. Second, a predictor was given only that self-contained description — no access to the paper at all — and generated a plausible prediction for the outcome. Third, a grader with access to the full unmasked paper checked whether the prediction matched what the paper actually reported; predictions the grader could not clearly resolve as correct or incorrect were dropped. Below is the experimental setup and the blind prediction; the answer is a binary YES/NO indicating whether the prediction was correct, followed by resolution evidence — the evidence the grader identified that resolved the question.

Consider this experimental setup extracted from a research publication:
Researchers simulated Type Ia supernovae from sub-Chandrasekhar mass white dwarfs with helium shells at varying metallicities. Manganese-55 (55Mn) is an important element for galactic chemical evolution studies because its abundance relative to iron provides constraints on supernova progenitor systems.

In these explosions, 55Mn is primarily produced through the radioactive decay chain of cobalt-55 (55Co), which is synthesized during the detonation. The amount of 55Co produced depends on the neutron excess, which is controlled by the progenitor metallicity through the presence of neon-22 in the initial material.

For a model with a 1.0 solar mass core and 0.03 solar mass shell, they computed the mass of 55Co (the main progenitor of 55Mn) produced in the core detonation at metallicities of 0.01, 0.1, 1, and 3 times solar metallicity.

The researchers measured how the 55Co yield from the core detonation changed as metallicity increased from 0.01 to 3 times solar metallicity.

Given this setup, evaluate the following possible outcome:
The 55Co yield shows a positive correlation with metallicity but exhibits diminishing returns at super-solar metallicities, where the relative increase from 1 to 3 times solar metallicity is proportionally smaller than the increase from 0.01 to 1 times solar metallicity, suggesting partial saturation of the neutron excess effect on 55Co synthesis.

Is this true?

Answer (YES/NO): NO